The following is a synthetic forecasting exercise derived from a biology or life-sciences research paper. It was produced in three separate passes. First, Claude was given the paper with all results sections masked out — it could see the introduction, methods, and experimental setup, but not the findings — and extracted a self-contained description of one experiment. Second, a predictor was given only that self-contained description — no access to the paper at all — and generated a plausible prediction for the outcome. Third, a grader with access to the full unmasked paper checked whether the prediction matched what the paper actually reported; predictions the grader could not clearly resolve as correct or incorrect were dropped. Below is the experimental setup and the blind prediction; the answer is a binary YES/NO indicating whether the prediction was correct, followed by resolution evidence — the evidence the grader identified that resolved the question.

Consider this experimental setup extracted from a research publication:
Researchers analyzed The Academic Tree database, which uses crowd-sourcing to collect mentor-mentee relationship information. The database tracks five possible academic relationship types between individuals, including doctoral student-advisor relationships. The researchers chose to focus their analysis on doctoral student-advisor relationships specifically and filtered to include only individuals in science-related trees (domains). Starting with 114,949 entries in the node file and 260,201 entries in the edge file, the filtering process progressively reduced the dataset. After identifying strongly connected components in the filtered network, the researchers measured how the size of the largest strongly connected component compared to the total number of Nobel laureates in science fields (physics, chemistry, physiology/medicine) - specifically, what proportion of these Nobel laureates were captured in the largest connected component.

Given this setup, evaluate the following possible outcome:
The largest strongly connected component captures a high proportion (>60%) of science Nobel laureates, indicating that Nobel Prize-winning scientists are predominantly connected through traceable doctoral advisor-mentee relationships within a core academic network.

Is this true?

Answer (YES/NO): YES